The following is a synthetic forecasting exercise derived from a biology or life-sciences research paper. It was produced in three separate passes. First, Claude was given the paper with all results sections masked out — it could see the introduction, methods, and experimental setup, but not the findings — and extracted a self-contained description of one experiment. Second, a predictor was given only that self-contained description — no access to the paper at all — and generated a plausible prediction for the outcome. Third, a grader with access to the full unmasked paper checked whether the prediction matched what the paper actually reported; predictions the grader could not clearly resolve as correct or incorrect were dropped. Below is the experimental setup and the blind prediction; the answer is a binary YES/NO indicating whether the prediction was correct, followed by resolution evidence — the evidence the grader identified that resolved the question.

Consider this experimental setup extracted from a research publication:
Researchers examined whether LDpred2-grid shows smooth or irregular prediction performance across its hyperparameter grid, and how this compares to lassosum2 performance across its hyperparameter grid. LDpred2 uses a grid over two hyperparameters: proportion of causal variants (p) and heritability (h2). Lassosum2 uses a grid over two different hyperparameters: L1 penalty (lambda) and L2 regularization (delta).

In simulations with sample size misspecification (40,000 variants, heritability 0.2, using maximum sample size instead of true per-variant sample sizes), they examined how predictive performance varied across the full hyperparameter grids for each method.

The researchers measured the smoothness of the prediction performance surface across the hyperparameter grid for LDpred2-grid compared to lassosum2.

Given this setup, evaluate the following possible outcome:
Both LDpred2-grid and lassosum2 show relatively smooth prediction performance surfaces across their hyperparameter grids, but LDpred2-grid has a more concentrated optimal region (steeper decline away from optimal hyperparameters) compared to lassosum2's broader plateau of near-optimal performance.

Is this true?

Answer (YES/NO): NO